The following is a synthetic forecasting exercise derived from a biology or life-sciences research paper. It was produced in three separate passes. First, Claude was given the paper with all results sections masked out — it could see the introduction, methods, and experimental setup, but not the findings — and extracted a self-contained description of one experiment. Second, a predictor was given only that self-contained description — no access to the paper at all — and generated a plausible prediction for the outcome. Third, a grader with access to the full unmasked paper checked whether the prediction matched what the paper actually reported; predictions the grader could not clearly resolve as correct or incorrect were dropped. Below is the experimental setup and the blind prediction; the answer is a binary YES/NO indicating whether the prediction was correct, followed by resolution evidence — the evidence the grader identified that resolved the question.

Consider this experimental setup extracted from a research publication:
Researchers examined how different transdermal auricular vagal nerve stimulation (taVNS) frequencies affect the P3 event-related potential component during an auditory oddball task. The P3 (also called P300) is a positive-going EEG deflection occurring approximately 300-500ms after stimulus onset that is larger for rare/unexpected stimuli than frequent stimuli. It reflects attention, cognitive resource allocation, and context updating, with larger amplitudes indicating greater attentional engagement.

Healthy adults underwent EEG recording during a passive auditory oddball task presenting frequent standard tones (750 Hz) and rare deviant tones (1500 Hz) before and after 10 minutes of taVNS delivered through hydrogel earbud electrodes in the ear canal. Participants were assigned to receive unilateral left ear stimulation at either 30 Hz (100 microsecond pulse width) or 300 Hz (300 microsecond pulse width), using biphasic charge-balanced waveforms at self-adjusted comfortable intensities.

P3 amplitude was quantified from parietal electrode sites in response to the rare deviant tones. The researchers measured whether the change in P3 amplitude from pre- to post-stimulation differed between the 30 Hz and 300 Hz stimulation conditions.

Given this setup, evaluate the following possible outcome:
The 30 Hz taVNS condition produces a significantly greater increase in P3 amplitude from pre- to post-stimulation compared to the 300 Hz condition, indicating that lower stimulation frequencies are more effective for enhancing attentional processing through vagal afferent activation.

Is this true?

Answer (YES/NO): NO